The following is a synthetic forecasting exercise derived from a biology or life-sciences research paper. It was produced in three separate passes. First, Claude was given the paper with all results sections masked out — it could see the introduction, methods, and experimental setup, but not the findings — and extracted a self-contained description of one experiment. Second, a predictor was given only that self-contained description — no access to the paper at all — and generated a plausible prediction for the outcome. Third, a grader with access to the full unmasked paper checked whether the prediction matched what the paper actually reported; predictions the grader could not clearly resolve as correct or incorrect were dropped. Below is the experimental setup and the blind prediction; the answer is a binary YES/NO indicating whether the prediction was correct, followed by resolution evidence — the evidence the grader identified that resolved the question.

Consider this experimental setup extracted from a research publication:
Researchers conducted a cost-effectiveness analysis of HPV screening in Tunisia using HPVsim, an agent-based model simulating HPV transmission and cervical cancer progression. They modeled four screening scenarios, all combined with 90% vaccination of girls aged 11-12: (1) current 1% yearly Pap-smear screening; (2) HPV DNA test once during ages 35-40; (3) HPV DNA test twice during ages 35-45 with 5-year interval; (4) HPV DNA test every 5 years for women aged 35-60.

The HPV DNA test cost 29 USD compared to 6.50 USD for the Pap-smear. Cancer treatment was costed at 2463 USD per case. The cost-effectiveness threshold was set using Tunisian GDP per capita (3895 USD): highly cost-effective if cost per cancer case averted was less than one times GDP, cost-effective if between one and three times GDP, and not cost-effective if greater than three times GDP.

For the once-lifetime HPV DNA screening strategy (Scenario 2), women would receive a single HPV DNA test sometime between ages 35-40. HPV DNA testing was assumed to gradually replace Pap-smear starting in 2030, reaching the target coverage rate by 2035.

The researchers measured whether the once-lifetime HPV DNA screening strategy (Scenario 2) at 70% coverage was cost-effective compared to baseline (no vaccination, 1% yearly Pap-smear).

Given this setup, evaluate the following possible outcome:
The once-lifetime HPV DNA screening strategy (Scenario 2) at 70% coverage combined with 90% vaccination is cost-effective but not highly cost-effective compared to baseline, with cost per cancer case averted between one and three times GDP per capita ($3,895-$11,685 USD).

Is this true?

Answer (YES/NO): NO